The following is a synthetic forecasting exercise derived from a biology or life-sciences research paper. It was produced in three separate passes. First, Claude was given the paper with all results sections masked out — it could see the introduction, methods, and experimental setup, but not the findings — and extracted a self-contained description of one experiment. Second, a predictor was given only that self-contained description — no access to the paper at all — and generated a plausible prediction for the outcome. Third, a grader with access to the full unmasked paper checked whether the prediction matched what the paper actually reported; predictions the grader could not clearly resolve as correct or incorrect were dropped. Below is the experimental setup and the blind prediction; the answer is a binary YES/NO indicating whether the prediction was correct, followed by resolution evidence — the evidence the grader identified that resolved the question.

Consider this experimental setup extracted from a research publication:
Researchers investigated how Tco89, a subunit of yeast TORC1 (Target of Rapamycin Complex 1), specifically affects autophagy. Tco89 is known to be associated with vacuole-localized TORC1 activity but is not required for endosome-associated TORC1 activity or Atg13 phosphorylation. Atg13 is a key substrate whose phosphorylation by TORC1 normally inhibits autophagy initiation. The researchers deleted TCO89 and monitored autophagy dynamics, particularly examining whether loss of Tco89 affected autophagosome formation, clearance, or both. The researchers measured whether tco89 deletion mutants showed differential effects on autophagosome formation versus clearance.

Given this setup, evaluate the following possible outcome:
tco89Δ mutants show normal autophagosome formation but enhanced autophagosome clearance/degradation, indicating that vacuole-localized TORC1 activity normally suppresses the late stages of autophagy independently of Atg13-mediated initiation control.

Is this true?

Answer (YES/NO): NO